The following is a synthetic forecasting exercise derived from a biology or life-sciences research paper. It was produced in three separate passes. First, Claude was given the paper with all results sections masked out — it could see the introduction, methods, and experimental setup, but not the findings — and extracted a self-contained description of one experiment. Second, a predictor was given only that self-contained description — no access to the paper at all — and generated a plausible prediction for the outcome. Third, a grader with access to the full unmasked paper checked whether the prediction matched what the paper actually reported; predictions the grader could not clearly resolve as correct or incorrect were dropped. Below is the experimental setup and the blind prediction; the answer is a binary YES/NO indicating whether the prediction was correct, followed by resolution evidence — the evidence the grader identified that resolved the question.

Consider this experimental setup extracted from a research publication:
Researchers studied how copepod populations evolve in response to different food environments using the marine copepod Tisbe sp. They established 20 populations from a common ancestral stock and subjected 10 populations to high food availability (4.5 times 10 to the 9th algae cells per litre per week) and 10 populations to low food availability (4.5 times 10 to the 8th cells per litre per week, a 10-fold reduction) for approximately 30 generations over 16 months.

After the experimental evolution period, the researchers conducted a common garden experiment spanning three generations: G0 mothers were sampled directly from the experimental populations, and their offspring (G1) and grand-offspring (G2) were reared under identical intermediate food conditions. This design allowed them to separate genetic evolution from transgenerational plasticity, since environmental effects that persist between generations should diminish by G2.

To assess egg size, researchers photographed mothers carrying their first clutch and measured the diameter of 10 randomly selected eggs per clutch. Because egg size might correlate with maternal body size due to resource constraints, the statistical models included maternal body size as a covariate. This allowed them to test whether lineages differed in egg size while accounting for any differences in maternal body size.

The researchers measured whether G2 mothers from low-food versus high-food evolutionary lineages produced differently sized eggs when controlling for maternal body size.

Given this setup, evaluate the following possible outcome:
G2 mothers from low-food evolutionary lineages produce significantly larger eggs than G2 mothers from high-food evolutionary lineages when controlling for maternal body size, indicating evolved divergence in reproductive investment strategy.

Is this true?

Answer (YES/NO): NO